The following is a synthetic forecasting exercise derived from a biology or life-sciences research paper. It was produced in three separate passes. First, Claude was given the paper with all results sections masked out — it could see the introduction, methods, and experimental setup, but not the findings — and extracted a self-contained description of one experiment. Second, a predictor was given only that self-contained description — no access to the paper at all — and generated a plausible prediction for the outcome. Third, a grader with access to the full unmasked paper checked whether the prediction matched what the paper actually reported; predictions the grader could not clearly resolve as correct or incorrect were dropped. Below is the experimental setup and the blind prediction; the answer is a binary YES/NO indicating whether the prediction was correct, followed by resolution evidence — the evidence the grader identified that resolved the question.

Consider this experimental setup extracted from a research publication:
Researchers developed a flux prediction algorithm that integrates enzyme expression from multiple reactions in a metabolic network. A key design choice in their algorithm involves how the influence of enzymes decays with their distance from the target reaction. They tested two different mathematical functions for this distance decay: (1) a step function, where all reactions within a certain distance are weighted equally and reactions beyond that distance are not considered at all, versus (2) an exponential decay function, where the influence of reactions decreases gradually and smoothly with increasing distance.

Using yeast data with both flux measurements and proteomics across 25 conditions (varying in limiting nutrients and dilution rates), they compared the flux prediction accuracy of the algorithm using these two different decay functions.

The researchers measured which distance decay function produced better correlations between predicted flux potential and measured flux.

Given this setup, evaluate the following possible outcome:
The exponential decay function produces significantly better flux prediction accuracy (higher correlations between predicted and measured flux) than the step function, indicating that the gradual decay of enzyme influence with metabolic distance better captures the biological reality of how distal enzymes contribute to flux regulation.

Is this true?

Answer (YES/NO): NO